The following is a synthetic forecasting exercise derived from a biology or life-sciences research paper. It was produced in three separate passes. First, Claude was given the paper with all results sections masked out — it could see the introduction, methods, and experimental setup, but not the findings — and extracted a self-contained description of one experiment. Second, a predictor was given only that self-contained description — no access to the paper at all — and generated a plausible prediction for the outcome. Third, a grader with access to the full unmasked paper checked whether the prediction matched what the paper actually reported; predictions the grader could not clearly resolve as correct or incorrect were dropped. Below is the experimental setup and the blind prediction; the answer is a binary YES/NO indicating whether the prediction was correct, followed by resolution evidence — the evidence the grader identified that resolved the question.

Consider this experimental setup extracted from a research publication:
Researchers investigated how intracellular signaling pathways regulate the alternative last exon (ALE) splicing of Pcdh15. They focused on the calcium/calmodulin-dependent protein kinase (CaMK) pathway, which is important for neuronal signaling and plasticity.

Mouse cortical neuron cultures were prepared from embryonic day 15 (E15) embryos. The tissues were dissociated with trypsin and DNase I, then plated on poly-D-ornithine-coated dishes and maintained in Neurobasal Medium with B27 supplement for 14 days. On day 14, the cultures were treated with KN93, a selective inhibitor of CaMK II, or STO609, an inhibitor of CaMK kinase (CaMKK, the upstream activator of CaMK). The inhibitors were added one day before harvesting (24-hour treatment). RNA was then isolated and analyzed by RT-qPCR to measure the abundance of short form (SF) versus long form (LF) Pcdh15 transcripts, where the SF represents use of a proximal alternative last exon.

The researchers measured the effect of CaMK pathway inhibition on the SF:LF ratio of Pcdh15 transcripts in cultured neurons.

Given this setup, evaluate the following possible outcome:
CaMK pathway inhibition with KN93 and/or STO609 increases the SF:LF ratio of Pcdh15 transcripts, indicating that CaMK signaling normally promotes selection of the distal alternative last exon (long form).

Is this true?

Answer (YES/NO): YES